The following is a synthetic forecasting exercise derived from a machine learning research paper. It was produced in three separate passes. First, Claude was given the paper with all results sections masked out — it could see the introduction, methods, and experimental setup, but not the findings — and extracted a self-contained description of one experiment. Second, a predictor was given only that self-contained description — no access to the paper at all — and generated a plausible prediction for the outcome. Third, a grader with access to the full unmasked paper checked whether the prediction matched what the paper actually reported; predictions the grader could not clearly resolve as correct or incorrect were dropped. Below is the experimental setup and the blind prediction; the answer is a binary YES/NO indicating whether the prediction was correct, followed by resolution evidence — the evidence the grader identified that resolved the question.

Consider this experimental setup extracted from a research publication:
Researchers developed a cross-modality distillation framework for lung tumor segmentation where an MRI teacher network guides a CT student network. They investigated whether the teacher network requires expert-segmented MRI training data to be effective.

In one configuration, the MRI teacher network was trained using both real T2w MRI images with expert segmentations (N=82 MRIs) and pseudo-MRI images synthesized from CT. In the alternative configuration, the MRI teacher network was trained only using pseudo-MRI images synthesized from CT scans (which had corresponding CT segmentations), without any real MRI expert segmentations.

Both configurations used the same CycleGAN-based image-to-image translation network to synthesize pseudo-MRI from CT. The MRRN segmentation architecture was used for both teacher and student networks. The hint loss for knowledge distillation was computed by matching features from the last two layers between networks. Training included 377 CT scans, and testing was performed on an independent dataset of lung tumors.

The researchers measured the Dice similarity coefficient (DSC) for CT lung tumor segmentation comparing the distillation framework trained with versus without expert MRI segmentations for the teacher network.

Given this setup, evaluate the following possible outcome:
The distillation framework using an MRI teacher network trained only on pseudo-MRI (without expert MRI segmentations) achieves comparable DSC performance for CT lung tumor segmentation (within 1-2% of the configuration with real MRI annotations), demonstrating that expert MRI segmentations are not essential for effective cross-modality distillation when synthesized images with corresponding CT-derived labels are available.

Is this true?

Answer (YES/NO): NO